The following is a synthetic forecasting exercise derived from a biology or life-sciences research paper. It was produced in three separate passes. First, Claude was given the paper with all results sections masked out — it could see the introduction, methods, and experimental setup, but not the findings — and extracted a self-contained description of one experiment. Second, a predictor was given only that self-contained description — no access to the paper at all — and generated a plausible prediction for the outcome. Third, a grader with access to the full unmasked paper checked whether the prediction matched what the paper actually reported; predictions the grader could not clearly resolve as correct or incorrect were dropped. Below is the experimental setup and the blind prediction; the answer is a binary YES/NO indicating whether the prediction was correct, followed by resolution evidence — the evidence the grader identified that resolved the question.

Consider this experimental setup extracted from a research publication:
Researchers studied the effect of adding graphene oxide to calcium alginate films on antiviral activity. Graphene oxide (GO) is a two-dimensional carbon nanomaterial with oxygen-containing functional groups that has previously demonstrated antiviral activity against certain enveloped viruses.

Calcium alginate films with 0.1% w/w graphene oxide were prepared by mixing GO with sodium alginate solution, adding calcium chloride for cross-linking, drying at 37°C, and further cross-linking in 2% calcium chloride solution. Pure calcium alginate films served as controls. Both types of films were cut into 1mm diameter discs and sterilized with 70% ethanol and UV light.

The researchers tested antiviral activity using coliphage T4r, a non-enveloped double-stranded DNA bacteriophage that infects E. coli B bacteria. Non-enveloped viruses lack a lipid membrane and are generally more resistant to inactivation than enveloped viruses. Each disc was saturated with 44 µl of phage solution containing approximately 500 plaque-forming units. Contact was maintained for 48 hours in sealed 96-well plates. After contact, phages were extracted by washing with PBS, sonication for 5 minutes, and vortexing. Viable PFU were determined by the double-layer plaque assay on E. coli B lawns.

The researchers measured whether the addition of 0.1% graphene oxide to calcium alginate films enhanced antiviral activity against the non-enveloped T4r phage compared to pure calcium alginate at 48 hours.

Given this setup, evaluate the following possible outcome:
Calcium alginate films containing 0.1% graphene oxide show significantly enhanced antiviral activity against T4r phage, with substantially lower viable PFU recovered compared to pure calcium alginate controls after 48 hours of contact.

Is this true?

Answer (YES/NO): NO